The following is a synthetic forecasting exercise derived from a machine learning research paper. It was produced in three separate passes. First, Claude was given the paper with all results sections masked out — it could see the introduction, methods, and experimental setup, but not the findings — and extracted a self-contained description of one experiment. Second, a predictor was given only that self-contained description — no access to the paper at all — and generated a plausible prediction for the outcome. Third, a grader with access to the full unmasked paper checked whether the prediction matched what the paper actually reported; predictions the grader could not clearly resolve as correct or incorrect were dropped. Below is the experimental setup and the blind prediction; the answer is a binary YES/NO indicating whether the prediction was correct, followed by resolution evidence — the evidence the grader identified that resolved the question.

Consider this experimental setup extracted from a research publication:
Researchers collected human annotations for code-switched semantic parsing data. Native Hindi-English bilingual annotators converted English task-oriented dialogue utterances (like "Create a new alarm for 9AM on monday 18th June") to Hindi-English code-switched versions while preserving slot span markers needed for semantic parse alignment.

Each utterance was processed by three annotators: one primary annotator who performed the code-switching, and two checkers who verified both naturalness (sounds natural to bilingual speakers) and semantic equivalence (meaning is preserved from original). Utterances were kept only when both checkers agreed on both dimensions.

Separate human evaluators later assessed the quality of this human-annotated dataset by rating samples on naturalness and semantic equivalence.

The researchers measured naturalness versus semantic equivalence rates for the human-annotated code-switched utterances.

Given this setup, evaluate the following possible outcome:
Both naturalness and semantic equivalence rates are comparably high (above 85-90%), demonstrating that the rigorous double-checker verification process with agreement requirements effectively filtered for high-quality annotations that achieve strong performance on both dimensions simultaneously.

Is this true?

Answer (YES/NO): YES